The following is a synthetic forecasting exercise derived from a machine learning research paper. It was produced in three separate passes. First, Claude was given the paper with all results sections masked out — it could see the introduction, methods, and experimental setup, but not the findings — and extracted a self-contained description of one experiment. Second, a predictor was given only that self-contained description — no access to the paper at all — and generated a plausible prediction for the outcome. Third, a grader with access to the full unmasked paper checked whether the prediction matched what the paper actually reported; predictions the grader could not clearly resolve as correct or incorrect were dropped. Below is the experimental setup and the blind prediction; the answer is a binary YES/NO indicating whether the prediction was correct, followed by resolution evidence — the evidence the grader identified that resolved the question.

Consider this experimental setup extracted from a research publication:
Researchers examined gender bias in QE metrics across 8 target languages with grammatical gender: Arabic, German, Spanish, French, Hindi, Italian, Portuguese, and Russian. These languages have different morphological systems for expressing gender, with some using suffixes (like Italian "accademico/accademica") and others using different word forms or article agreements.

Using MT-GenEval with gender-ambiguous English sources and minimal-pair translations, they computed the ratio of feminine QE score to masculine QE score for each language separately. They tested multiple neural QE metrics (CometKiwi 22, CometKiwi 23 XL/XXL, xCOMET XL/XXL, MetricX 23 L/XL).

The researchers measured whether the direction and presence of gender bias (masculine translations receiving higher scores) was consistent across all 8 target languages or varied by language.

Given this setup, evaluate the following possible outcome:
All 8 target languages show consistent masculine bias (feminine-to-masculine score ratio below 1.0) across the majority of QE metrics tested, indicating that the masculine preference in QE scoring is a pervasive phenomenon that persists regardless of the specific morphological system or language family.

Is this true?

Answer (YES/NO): YES